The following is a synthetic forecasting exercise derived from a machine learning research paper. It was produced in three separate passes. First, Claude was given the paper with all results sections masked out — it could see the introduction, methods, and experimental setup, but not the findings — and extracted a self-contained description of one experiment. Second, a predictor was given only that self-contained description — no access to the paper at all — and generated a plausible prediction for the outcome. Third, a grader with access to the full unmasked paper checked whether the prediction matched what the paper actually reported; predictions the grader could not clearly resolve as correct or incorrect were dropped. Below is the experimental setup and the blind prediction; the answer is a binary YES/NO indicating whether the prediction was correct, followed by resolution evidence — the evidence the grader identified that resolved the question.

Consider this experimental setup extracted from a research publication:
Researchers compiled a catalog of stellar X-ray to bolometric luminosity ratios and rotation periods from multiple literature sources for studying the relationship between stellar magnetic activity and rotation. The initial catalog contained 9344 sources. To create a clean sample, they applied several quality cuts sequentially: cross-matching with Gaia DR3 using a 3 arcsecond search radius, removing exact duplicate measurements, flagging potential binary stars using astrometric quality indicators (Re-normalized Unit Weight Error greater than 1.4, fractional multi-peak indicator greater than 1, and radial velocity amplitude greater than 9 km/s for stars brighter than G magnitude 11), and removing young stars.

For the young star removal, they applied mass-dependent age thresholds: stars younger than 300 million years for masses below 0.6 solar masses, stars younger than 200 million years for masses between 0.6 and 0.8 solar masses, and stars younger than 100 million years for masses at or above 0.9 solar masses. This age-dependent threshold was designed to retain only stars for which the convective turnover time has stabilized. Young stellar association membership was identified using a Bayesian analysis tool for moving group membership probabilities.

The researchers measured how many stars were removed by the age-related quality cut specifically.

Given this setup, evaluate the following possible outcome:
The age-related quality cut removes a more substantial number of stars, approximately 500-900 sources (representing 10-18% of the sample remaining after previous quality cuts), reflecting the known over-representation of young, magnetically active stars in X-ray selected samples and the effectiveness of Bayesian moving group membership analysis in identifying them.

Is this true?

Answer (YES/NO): NO